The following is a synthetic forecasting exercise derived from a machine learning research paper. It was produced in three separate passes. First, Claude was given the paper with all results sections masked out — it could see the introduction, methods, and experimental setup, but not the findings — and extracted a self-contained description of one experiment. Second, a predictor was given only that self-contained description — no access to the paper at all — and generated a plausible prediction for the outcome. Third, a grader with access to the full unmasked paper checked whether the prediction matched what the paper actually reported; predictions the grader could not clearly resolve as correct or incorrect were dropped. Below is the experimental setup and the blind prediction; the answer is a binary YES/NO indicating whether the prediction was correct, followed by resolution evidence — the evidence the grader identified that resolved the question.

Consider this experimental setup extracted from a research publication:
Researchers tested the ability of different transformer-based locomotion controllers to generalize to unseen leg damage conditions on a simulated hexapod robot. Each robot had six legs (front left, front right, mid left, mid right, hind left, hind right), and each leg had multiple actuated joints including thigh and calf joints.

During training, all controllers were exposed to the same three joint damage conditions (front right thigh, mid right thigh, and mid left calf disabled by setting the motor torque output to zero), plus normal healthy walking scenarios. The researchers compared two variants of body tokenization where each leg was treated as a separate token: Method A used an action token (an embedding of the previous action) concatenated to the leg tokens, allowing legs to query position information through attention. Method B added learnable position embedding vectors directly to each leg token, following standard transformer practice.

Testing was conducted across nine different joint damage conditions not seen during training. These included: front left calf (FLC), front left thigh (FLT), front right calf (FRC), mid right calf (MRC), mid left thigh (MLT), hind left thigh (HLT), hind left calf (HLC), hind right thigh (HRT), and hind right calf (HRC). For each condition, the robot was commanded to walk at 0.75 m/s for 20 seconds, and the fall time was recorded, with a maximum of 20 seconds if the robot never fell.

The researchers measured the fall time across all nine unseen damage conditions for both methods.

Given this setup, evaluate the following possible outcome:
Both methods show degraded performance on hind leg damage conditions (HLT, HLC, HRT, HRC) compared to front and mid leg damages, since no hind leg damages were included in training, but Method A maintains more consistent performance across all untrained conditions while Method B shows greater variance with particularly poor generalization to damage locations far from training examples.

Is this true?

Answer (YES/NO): NO